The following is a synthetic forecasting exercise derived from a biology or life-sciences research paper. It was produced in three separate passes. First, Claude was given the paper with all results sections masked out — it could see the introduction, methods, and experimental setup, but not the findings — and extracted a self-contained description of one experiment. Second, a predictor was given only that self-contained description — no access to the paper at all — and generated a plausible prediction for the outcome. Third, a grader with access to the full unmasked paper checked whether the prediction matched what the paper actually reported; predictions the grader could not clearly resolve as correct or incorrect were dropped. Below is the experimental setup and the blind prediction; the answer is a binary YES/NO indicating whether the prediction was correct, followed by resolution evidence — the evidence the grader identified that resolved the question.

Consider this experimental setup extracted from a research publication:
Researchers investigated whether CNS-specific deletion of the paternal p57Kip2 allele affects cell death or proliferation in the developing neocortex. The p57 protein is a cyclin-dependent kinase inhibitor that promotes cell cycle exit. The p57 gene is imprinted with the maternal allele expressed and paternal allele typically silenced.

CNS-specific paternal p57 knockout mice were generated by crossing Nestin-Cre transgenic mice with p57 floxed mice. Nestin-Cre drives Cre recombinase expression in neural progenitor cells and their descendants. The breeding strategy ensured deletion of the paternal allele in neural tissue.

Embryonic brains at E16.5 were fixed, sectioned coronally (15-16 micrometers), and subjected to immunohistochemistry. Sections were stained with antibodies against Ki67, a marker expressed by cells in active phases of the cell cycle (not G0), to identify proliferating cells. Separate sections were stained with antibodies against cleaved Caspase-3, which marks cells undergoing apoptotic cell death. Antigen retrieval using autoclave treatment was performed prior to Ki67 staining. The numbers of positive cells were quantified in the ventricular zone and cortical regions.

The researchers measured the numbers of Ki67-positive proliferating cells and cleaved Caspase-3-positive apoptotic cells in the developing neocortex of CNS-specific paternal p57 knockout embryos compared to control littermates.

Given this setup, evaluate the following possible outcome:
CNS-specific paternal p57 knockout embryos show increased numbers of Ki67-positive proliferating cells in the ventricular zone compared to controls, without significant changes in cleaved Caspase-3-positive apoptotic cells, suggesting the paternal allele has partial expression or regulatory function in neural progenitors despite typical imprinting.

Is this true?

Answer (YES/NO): NO